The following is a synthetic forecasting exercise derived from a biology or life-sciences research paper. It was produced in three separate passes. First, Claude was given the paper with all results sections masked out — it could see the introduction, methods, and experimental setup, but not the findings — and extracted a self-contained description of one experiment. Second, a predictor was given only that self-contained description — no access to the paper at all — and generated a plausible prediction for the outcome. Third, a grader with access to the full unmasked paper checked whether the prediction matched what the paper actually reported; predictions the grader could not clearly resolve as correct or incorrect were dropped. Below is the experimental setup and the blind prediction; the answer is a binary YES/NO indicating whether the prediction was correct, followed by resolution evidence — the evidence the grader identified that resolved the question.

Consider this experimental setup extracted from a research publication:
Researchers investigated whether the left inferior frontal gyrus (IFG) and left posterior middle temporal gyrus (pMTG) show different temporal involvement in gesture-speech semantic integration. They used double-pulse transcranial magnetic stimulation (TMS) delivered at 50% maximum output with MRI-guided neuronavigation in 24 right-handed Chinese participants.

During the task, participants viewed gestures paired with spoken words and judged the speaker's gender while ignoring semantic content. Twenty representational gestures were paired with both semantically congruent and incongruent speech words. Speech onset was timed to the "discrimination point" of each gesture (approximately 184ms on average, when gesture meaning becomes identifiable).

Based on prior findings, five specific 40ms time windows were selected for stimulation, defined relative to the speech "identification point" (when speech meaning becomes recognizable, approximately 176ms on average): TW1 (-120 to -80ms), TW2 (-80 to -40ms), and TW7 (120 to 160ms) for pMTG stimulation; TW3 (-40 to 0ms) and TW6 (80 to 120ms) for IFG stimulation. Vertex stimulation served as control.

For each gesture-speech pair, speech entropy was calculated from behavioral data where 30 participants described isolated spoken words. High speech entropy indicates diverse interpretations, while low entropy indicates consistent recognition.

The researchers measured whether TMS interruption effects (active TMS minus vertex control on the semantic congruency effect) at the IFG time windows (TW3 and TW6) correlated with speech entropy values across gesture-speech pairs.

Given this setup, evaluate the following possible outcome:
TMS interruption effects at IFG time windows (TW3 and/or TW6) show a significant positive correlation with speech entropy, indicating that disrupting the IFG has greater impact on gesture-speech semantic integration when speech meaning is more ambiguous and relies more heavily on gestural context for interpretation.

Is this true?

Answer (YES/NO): NO